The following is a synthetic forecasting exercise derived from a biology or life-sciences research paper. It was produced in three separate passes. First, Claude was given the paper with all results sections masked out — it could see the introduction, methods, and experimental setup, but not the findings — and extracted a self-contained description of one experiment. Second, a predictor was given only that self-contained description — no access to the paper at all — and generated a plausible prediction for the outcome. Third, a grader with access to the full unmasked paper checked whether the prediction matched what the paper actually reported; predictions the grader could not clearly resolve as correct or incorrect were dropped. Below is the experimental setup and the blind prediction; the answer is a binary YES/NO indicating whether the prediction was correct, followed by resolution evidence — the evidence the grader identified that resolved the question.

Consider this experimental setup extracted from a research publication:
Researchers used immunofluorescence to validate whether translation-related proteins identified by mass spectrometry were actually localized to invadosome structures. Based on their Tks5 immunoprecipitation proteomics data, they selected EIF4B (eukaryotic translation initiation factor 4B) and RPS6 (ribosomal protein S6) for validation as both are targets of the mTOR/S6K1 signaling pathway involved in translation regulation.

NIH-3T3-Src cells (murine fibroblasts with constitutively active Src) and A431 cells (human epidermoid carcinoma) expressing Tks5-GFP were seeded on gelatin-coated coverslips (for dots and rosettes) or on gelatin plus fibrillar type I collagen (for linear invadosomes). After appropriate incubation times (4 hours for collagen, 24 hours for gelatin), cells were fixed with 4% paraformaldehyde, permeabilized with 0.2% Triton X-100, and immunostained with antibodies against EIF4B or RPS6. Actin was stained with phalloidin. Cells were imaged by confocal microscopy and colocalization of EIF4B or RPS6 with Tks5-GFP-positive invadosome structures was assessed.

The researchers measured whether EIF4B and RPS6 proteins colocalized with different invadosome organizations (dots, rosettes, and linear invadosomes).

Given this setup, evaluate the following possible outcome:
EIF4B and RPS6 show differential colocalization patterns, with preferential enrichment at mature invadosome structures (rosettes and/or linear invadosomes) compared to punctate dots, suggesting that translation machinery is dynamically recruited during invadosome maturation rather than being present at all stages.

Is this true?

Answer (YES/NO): NO